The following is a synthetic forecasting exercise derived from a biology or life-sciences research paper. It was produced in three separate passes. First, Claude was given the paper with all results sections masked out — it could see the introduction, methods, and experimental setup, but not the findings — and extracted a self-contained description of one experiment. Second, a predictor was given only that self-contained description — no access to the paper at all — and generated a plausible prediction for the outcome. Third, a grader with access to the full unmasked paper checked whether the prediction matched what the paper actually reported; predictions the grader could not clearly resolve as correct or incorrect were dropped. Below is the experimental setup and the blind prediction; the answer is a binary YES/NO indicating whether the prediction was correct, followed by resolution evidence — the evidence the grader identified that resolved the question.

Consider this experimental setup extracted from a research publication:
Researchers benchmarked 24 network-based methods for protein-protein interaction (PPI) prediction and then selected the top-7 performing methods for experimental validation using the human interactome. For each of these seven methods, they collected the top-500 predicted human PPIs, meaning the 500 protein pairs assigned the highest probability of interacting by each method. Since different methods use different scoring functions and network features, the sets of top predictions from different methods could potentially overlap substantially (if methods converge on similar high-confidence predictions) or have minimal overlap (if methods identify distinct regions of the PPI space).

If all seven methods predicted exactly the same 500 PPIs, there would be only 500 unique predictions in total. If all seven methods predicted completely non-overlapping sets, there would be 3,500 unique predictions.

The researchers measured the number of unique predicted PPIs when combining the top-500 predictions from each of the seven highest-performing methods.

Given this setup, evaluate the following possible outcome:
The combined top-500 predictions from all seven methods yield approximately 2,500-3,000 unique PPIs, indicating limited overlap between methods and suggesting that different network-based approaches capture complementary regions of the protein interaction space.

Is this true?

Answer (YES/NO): NO